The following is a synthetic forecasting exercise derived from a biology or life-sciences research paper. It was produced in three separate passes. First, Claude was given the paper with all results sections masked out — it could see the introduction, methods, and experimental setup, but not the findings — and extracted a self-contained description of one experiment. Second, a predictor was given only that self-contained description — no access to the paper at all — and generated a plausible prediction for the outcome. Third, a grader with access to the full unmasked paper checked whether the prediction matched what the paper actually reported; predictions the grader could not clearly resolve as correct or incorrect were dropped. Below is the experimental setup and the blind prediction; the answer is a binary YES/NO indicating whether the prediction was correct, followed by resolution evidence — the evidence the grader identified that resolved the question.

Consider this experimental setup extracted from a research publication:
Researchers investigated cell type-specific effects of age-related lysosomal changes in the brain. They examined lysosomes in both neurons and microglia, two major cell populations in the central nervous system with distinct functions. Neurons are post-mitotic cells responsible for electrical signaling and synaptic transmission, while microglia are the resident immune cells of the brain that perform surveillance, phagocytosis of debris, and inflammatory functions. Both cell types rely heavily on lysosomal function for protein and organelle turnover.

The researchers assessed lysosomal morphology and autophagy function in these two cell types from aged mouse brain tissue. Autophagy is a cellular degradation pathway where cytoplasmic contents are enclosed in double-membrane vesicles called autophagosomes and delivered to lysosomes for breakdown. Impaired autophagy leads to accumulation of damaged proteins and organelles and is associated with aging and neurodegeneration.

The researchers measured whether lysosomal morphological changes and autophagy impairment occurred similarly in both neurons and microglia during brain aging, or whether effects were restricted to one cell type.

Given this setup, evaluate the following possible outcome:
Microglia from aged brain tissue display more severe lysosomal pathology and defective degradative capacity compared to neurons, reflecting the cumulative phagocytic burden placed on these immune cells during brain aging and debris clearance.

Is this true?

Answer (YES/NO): YES